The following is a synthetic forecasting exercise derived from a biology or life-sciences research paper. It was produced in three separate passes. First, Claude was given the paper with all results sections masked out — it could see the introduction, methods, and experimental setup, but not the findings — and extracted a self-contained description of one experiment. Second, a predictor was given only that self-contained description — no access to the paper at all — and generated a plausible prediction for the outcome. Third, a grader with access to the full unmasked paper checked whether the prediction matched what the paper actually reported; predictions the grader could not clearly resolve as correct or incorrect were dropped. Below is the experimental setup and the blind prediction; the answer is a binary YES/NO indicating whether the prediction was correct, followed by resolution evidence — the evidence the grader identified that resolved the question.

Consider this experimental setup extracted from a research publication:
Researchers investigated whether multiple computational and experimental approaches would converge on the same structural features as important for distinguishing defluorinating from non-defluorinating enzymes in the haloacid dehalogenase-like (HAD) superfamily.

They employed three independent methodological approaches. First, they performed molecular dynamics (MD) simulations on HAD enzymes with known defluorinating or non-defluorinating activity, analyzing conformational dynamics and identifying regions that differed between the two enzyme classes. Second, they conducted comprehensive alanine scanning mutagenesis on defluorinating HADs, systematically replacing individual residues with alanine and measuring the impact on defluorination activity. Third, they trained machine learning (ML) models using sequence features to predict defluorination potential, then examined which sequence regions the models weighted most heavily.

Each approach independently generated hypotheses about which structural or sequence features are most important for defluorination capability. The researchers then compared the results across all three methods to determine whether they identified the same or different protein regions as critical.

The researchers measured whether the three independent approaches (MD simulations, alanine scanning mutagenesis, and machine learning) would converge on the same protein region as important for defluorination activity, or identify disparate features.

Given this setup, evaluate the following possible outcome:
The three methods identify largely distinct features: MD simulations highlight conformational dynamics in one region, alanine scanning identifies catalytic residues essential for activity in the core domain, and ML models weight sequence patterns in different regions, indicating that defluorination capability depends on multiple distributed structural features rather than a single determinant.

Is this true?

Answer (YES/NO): NO